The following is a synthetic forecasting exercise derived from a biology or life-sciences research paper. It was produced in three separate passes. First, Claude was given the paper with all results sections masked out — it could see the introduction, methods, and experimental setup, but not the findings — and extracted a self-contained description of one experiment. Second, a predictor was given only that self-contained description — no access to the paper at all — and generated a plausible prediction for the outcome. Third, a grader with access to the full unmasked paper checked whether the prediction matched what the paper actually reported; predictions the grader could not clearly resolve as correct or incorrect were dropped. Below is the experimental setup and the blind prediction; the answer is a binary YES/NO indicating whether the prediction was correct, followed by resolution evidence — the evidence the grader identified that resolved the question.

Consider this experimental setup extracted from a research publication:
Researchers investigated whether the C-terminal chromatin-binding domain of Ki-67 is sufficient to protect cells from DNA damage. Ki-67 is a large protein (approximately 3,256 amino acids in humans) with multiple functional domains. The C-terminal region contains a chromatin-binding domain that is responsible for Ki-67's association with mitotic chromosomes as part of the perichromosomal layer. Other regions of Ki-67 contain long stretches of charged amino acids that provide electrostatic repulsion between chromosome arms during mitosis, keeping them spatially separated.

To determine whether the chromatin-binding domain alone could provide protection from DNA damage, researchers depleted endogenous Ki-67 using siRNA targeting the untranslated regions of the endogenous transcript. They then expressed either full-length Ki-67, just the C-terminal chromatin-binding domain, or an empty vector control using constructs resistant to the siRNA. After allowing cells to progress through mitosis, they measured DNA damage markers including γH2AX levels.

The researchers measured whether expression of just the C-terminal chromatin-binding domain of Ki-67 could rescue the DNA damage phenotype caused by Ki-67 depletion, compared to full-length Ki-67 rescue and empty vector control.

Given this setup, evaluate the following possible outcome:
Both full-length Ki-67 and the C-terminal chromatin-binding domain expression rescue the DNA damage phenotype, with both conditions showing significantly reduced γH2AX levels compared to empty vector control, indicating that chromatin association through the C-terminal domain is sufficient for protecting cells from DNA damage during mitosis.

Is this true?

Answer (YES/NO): YES